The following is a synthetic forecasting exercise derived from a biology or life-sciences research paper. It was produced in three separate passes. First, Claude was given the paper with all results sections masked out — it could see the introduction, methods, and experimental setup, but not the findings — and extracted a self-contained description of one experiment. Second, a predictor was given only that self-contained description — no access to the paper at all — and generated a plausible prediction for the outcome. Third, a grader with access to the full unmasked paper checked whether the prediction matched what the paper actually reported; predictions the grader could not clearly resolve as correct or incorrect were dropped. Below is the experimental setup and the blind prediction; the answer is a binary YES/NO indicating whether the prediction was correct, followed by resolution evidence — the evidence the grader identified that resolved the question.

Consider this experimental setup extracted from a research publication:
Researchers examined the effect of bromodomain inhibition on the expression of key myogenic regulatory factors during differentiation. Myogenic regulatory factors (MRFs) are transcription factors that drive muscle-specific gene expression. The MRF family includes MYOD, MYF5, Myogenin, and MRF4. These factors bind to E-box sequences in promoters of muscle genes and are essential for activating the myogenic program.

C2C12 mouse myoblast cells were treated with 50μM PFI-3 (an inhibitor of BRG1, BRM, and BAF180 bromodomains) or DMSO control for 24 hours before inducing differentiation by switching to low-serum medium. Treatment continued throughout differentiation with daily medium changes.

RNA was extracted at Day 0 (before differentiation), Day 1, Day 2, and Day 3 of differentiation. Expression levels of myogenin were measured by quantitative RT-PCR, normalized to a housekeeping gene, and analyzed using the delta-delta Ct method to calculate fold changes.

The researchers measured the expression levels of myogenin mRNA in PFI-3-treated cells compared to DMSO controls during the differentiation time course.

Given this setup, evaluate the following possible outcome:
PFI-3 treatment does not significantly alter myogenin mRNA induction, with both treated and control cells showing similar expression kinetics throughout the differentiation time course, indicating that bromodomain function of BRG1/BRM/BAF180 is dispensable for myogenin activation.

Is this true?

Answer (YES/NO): NO